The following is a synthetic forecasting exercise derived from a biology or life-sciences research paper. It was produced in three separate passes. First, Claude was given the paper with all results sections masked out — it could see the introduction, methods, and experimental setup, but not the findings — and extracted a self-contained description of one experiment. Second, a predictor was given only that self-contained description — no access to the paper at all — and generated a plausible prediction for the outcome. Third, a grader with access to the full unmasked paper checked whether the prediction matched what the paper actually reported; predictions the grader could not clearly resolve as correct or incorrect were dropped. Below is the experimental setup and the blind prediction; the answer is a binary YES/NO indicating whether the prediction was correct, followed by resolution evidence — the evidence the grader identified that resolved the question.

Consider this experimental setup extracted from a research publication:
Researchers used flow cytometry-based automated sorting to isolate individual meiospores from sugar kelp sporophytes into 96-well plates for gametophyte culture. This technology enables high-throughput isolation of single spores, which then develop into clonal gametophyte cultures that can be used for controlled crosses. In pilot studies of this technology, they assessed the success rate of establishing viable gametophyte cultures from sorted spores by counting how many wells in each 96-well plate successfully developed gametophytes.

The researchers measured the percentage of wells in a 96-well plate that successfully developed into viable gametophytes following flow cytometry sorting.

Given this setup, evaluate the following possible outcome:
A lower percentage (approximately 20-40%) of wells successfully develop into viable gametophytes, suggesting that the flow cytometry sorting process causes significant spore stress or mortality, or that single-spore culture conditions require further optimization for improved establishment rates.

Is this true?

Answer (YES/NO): YES